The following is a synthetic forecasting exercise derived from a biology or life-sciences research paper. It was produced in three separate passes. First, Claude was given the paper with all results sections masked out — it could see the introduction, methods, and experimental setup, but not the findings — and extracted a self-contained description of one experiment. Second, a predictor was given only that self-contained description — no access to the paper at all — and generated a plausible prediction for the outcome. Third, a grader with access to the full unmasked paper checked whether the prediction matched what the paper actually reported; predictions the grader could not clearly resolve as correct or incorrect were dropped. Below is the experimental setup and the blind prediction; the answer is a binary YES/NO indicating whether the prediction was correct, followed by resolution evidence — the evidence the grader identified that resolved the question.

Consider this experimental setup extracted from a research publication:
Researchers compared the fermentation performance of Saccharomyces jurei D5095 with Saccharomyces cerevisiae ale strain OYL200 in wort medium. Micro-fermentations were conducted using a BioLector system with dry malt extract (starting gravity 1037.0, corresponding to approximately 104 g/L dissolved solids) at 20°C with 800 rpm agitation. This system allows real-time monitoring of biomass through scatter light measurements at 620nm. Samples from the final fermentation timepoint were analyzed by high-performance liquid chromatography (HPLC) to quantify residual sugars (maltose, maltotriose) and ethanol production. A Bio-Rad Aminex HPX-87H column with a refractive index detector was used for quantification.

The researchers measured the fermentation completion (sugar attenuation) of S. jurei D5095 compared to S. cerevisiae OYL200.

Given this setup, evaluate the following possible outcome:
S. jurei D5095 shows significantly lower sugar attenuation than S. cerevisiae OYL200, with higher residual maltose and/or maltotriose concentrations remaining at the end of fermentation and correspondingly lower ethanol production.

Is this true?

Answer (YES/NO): YES